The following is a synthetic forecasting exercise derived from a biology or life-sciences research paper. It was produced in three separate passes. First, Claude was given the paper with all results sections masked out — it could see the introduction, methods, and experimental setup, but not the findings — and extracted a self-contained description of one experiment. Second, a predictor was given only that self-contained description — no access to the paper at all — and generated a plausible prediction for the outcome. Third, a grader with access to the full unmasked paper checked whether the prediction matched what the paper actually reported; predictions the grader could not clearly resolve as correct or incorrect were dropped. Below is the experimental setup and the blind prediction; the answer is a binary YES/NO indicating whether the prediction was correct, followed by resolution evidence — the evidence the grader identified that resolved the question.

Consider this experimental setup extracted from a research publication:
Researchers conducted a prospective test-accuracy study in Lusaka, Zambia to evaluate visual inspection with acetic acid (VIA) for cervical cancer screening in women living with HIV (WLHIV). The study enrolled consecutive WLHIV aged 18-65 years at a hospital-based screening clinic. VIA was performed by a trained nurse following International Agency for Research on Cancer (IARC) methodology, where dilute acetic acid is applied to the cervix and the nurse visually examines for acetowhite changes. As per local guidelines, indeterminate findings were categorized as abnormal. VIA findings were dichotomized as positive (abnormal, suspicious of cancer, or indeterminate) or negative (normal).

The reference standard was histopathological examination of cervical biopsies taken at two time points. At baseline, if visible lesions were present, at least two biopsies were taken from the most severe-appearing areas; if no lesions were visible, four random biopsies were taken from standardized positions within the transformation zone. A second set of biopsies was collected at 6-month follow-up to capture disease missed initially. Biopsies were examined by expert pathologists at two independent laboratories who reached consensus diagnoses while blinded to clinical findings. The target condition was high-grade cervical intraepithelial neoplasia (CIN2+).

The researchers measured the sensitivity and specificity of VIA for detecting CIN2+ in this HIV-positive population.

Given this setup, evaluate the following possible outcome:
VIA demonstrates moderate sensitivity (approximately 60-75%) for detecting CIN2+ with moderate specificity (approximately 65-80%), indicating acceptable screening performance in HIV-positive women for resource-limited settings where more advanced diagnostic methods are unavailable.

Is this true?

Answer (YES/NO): NO